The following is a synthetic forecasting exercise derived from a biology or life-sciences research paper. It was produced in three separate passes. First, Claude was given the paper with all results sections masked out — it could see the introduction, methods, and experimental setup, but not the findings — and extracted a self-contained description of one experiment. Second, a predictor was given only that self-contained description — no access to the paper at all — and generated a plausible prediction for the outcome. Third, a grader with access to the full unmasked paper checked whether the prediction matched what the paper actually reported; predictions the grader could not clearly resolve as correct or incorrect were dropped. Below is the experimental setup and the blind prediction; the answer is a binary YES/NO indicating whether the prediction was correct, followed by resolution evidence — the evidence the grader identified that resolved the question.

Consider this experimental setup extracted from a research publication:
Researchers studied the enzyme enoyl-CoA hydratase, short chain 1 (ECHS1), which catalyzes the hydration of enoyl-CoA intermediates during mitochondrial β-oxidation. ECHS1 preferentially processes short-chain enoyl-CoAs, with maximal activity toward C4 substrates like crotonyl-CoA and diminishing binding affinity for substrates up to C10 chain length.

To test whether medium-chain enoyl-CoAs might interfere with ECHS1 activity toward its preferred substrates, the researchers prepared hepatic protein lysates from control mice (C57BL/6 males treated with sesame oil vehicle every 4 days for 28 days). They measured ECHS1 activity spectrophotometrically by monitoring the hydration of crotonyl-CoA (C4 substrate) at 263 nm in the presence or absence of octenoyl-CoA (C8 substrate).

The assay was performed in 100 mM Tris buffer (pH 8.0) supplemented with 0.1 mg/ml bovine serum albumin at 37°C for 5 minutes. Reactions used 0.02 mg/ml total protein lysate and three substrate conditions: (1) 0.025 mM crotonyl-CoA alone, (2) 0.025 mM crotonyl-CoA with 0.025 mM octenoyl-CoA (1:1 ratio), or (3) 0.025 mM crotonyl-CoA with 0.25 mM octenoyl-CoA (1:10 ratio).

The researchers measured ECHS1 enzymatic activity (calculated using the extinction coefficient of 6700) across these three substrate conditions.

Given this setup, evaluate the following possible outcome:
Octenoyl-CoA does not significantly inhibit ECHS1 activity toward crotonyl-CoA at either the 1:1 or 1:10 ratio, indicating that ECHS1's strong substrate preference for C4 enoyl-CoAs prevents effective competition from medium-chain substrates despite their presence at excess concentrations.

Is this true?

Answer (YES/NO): NO